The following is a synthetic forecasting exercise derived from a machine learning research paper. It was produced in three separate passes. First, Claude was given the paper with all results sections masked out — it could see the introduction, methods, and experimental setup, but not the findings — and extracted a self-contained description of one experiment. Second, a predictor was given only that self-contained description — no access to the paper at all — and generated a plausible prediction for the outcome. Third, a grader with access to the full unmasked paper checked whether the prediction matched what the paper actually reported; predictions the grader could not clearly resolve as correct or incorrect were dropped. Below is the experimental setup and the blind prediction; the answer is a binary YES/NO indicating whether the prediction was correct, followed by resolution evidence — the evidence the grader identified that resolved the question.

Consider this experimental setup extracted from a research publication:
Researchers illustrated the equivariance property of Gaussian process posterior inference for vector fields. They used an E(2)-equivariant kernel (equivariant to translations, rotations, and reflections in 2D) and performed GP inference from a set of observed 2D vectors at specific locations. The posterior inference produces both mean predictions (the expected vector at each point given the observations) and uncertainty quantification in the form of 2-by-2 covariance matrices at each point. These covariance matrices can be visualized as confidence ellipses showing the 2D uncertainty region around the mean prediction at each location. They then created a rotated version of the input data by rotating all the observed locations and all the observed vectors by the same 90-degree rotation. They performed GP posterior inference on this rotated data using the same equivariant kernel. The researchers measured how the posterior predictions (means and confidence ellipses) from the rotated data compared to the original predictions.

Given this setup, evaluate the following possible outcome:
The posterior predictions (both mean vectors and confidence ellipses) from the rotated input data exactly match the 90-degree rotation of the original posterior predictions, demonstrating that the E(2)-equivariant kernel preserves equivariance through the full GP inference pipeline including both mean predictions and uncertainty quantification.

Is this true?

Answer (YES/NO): YES